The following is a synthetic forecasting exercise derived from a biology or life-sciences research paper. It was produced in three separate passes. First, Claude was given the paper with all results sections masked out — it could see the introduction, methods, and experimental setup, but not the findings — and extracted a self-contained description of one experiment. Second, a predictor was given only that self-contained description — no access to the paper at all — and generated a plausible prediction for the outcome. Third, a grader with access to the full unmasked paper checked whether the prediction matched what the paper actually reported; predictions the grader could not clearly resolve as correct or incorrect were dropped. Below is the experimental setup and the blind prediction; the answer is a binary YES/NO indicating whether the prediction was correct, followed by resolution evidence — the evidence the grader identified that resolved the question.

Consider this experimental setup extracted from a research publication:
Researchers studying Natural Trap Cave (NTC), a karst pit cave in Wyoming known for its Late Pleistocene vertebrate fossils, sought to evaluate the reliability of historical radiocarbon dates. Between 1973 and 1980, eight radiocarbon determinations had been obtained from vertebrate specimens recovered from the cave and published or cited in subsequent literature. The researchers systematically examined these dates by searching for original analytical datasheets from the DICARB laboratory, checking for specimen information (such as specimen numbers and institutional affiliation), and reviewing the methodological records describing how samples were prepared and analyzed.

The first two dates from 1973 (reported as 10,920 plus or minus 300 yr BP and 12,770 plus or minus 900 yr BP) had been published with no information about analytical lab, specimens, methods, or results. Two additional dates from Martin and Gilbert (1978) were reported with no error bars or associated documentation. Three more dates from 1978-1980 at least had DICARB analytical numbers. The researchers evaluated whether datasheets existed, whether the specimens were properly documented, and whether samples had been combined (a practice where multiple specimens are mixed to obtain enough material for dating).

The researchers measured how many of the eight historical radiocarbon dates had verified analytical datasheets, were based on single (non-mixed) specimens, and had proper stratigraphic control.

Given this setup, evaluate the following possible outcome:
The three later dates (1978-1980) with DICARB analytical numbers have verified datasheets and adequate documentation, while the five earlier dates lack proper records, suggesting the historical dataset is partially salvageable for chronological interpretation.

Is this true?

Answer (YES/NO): NO